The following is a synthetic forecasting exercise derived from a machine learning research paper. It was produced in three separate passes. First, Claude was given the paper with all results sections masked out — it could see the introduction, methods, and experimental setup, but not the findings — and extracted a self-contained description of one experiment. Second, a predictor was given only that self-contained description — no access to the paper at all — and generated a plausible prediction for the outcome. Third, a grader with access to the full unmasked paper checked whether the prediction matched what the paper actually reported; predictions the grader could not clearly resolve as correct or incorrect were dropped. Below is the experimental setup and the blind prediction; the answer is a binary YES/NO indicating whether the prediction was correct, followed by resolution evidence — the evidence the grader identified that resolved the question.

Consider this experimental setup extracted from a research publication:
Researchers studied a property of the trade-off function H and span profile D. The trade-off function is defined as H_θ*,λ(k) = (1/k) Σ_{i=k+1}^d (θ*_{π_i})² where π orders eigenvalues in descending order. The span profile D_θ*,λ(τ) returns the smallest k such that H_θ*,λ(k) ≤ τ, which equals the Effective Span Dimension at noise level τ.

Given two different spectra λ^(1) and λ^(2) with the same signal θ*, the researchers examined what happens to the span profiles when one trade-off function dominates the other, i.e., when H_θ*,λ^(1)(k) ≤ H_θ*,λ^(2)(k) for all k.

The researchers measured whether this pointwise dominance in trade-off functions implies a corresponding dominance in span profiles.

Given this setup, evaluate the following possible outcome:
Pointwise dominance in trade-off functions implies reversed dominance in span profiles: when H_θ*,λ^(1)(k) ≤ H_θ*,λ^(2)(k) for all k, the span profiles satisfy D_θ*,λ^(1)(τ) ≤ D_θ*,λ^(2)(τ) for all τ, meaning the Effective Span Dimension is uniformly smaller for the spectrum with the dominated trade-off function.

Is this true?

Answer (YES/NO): NO